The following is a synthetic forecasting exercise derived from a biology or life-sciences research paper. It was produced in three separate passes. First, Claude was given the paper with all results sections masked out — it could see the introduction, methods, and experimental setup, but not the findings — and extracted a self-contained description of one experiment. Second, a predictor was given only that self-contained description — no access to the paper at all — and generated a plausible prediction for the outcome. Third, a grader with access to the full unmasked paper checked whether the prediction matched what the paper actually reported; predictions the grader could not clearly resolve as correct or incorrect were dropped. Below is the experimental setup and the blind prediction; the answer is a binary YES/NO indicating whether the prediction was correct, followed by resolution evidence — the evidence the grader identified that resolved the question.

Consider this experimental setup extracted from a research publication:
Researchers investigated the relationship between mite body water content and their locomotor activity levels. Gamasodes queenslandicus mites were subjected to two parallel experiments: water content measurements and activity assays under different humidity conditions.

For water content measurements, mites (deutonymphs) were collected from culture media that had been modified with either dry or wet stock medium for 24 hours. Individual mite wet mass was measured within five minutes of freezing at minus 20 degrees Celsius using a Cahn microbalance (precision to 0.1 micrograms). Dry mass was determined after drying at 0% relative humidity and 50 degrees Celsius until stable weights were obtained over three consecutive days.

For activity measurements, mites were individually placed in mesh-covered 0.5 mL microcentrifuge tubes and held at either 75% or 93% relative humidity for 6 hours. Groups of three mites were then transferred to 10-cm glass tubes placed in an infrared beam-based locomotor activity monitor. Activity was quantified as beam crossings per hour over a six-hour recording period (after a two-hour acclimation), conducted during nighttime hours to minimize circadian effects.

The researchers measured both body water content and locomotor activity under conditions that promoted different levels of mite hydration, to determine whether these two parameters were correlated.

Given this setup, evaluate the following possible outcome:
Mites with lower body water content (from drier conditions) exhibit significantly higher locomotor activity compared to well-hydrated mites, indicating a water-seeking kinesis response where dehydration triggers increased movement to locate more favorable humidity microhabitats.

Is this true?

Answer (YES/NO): YES